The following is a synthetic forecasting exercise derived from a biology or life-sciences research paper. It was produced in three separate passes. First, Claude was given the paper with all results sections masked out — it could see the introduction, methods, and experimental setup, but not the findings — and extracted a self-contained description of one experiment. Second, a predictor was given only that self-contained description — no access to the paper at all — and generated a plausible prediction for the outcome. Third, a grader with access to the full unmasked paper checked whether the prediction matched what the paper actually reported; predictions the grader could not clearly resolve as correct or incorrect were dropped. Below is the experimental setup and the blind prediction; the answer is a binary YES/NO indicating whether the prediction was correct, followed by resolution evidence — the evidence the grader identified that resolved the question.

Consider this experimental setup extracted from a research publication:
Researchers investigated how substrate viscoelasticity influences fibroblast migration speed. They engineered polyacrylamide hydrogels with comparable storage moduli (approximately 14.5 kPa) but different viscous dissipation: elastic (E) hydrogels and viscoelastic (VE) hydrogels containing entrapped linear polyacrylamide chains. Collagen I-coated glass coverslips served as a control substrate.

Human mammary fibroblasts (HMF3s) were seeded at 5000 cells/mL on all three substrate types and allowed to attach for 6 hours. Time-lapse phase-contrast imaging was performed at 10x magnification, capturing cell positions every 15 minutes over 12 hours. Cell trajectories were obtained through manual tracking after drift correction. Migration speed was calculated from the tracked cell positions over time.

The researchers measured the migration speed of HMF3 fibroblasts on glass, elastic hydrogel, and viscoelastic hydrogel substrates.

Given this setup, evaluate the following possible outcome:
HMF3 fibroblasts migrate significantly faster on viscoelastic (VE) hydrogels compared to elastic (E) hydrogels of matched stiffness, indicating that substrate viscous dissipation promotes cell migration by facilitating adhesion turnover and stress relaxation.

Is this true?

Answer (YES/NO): YES